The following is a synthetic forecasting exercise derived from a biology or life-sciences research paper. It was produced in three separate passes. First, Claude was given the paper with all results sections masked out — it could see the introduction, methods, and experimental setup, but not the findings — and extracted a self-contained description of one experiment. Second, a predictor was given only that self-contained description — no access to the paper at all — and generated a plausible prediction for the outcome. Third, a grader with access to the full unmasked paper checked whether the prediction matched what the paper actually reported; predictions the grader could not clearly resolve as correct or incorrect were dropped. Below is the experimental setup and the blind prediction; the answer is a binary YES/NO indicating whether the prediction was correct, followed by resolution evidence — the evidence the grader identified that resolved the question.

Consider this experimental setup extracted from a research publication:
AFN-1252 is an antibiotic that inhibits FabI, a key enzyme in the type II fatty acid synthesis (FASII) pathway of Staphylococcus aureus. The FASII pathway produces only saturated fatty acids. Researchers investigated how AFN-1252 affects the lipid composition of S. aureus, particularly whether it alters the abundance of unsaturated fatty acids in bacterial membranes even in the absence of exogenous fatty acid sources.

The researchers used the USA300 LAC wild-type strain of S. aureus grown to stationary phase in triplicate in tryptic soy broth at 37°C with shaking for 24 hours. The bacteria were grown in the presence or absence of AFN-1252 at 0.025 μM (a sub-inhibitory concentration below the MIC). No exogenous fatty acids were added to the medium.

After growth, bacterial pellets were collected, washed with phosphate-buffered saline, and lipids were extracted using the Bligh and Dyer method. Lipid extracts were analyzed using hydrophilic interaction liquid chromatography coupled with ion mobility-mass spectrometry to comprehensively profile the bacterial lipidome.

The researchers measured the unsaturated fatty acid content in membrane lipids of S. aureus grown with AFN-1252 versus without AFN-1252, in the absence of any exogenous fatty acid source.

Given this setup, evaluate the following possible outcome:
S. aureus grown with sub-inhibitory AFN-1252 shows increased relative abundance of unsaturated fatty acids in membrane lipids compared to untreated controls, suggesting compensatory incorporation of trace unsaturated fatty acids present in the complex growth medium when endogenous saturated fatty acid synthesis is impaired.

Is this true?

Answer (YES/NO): NO